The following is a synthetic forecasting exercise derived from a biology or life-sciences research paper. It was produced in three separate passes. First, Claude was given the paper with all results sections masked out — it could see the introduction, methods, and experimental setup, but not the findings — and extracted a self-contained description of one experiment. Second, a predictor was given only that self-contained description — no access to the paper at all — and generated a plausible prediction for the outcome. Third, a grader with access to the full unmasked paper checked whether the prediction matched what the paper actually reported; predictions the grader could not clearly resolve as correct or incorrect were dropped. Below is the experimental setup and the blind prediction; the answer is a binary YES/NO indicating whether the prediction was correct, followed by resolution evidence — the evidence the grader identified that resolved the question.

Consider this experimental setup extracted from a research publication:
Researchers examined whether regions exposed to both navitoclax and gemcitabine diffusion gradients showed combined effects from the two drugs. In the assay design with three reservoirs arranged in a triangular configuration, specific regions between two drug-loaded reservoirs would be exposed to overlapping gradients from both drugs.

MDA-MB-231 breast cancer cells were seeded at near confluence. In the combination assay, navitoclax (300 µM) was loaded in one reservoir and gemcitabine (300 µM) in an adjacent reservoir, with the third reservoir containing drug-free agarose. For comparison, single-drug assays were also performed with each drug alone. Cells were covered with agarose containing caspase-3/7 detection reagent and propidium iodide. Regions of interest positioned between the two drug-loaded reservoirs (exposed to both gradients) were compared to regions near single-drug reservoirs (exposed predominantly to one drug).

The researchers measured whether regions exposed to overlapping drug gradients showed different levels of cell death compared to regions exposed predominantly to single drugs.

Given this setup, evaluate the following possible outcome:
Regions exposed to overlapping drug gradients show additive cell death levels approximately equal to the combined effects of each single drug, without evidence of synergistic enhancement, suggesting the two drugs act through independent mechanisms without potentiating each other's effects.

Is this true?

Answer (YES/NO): NO